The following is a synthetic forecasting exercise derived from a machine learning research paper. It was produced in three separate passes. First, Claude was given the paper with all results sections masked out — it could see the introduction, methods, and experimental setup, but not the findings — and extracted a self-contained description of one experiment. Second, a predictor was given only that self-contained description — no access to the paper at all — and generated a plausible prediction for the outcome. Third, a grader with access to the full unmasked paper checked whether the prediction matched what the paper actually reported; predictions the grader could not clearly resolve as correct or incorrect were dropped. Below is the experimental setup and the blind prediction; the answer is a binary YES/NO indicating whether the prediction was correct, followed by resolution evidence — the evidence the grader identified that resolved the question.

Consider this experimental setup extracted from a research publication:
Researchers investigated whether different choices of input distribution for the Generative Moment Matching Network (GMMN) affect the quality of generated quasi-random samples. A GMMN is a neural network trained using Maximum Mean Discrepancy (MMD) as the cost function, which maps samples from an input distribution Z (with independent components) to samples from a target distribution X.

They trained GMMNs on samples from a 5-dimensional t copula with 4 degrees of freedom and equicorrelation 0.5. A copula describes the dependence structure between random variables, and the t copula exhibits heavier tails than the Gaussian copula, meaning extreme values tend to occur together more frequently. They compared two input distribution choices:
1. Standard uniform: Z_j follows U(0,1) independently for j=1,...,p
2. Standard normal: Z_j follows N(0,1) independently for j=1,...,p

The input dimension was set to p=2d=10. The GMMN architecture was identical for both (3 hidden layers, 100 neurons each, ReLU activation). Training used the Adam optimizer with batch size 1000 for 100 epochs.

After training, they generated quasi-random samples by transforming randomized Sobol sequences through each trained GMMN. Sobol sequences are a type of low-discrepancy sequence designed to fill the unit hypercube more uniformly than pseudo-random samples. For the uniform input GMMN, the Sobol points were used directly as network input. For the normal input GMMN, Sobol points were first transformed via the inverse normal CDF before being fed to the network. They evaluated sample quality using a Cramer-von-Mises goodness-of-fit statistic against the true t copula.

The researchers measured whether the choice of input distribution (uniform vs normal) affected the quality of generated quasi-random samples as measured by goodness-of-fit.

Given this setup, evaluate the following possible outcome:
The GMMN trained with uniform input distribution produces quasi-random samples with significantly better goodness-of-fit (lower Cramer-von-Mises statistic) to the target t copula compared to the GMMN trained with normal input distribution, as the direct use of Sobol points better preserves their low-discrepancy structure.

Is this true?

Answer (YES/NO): NO